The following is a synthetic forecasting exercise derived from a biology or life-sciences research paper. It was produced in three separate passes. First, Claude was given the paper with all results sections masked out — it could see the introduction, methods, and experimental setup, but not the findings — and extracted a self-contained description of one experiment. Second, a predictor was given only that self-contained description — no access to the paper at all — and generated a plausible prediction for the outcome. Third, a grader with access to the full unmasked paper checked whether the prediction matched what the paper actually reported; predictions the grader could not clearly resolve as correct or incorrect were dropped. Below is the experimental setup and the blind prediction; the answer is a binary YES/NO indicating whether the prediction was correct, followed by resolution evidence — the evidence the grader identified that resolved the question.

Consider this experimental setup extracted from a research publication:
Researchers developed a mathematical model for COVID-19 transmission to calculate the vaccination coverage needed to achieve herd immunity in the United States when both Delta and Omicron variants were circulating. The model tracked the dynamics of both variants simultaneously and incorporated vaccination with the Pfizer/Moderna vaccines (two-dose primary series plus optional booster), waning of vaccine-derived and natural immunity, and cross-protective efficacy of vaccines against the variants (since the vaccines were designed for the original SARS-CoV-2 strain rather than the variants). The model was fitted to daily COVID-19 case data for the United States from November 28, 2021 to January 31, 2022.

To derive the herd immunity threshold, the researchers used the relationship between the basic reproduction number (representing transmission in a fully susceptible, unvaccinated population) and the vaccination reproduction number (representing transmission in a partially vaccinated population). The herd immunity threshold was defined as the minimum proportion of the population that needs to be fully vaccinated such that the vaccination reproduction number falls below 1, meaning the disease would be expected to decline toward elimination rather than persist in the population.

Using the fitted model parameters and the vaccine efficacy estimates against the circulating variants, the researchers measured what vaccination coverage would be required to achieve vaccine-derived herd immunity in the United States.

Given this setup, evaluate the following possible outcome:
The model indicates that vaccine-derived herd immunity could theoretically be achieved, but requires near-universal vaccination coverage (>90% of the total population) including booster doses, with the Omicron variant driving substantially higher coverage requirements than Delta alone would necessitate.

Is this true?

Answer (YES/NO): NO